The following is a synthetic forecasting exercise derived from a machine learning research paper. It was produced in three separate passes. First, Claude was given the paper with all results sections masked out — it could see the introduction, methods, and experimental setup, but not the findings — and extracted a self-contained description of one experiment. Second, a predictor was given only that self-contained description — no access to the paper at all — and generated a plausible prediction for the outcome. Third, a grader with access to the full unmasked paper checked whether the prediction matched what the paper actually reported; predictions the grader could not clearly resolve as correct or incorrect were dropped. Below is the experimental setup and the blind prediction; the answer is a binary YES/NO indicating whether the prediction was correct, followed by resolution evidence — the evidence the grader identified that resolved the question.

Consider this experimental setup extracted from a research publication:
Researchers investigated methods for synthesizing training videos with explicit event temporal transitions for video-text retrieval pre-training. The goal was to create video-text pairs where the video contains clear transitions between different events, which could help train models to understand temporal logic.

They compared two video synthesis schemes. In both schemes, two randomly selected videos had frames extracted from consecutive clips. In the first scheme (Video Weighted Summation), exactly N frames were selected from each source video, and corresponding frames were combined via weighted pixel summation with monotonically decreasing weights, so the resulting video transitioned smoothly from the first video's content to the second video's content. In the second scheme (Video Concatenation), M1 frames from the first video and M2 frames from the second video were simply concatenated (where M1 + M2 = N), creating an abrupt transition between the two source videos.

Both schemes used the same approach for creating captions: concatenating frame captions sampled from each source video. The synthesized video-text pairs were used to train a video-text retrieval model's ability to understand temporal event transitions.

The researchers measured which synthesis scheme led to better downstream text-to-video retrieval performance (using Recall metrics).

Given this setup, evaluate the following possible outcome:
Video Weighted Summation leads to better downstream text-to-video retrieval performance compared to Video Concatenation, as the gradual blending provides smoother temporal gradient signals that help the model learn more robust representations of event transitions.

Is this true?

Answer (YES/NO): NO